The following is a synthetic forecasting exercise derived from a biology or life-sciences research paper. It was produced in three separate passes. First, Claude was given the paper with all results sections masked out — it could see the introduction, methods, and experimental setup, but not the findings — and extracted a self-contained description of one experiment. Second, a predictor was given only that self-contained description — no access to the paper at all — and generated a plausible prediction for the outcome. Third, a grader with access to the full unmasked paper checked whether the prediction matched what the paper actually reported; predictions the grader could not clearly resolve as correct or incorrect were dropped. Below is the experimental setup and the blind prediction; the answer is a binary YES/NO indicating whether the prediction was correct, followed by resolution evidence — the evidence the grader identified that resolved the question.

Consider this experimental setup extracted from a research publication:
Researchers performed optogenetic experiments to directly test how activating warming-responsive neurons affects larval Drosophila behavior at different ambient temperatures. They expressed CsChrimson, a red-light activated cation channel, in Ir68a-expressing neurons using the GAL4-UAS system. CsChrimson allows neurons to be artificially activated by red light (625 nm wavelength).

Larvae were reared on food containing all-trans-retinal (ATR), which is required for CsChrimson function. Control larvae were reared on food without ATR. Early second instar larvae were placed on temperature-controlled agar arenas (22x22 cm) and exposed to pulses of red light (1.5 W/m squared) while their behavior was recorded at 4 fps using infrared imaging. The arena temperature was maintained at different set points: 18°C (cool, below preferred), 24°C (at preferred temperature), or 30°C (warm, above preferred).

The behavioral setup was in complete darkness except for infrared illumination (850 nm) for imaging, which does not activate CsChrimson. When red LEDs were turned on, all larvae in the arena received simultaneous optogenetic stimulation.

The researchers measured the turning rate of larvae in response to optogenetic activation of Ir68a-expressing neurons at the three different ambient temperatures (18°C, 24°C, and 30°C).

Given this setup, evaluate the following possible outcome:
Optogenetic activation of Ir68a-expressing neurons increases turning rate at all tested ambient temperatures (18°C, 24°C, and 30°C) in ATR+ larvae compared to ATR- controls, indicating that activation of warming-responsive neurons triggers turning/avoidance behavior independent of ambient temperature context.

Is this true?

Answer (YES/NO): YES